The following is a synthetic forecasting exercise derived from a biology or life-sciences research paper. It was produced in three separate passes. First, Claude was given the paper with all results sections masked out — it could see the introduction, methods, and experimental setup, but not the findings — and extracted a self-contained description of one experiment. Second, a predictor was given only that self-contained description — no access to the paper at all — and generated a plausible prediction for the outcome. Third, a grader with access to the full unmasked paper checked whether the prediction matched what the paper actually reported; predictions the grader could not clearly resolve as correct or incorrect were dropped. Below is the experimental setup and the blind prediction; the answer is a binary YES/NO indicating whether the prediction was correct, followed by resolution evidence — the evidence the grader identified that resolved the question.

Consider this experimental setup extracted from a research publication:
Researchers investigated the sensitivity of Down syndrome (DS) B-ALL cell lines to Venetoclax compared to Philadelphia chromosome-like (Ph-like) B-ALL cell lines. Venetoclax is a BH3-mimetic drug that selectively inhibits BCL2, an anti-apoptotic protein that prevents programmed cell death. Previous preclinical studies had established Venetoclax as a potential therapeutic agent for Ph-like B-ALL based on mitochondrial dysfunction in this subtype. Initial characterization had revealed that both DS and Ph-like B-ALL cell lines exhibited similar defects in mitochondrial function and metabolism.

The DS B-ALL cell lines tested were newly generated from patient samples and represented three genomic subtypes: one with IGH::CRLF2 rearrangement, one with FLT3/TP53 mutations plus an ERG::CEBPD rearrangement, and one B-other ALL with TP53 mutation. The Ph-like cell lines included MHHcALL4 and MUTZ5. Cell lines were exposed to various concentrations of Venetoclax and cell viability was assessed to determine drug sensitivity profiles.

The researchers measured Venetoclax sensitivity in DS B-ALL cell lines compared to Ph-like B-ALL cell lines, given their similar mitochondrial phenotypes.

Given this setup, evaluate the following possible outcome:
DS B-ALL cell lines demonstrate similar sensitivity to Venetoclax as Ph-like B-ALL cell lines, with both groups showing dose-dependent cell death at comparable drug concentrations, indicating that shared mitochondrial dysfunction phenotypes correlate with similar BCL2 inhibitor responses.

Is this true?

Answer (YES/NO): NO